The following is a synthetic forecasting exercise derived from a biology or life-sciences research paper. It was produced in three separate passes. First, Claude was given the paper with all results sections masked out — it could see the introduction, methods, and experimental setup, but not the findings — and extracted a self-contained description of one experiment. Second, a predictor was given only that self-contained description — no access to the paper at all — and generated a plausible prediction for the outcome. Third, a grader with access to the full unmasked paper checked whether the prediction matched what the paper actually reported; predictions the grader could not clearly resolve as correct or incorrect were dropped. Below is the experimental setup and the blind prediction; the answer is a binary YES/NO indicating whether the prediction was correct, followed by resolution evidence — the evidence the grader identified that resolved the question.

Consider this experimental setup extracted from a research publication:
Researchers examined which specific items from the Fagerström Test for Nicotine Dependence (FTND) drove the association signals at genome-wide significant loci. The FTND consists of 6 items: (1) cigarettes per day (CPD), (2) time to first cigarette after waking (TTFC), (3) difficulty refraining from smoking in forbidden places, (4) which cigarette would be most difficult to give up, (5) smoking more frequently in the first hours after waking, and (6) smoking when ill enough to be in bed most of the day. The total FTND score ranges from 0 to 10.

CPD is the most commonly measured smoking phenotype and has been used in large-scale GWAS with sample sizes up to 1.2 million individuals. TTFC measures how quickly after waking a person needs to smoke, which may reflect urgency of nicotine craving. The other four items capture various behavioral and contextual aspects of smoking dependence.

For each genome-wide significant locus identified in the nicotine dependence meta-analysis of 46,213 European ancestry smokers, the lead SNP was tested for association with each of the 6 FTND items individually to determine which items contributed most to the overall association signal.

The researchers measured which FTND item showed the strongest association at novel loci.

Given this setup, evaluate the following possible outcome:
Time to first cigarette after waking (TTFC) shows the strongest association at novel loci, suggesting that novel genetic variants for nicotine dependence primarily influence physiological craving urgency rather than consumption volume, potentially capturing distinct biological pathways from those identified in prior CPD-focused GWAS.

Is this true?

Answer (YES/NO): NO